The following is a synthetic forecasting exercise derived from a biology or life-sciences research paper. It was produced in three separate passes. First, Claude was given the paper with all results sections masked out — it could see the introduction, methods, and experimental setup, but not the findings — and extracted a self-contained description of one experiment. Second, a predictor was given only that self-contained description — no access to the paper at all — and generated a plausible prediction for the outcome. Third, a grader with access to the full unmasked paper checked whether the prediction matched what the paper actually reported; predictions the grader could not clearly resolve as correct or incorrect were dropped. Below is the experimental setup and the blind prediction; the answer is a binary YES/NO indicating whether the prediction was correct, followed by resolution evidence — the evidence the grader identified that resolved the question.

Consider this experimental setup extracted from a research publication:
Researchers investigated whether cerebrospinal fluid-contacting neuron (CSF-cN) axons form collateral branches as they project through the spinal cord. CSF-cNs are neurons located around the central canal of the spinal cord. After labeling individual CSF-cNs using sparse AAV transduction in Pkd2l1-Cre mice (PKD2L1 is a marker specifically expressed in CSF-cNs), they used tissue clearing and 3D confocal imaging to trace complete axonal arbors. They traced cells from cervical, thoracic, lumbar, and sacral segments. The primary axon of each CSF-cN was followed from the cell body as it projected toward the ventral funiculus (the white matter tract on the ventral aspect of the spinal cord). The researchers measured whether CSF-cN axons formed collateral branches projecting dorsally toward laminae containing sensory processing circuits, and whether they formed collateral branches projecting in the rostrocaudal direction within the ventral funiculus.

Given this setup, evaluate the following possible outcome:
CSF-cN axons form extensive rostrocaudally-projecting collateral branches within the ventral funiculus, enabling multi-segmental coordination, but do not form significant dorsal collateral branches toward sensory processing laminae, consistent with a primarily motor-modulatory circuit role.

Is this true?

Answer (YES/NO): YES